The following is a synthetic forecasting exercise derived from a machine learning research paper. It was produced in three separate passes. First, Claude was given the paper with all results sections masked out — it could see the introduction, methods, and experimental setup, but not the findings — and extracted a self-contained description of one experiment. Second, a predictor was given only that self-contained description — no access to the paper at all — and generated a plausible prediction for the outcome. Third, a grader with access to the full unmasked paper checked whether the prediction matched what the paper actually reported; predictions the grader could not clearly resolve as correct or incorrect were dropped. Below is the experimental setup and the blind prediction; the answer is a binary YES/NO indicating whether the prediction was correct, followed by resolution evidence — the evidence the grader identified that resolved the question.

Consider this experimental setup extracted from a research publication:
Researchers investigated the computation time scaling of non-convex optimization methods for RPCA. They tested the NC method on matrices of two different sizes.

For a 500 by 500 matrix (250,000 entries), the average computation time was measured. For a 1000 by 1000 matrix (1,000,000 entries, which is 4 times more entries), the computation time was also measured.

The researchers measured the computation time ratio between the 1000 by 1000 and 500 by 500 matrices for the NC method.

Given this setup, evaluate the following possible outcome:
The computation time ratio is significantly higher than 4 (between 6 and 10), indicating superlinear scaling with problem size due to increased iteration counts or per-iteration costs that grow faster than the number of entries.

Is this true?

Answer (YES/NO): NO